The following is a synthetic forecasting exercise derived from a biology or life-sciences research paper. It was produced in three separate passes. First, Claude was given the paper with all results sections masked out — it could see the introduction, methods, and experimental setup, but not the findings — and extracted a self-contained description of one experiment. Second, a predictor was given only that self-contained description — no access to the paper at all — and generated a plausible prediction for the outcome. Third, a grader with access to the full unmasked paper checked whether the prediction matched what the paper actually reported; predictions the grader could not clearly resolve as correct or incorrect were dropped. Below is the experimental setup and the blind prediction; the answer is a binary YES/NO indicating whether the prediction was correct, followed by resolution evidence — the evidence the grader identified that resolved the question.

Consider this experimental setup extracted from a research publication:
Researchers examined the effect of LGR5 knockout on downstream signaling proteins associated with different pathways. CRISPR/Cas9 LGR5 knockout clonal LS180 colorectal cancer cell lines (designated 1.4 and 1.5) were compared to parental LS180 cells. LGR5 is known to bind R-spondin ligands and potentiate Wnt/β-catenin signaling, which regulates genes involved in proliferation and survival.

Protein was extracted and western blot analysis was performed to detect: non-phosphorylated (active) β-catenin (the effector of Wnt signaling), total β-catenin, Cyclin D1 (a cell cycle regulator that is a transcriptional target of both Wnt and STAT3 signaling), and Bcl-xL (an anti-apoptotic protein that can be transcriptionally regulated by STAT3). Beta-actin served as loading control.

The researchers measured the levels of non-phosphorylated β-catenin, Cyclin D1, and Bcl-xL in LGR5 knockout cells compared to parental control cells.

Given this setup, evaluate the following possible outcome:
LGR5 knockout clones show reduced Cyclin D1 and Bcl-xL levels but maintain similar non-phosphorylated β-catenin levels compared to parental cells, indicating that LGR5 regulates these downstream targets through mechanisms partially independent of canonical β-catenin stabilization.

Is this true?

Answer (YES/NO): NO